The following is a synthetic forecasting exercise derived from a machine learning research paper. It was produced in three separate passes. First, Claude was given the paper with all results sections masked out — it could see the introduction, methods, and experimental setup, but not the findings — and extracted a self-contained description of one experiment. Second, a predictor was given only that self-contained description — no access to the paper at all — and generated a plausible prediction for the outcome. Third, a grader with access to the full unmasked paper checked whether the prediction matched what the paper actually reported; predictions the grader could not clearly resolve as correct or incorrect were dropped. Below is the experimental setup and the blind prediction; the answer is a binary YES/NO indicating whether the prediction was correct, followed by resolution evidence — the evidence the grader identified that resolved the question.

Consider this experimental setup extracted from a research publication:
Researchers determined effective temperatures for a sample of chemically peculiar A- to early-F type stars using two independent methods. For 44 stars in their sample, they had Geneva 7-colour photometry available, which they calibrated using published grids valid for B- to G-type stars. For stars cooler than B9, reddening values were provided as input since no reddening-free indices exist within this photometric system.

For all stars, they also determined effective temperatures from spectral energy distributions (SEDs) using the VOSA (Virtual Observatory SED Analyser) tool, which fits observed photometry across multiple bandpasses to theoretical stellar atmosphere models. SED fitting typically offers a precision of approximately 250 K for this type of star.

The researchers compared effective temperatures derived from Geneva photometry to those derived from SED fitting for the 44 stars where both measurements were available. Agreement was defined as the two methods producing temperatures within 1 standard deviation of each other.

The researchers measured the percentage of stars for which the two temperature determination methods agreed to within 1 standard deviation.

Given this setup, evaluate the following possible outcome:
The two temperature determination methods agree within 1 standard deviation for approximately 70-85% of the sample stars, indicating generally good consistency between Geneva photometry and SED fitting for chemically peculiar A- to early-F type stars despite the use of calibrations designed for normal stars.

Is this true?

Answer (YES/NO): NO